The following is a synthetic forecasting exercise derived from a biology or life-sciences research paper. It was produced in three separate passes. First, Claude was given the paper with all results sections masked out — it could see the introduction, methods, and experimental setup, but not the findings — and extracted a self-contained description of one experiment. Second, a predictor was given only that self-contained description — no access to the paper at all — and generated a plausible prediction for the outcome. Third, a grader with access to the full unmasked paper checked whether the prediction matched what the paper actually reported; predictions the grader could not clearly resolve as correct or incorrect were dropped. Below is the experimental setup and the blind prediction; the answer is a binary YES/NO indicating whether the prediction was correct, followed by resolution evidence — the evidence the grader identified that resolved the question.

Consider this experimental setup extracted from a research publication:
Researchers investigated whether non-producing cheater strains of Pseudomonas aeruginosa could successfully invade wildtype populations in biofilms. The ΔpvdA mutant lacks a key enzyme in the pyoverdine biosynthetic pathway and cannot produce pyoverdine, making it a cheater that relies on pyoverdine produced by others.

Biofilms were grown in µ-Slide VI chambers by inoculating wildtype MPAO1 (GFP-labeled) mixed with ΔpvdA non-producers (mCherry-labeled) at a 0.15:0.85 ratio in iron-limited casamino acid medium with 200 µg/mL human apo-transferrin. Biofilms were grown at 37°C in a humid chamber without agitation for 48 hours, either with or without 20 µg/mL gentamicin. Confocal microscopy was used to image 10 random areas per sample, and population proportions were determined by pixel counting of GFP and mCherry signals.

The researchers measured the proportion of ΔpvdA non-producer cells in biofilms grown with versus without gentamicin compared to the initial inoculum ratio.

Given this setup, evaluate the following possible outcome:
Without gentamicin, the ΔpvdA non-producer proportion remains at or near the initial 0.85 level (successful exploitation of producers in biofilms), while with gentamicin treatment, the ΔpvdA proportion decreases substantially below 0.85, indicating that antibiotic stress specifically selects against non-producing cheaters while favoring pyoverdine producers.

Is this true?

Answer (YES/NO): NO